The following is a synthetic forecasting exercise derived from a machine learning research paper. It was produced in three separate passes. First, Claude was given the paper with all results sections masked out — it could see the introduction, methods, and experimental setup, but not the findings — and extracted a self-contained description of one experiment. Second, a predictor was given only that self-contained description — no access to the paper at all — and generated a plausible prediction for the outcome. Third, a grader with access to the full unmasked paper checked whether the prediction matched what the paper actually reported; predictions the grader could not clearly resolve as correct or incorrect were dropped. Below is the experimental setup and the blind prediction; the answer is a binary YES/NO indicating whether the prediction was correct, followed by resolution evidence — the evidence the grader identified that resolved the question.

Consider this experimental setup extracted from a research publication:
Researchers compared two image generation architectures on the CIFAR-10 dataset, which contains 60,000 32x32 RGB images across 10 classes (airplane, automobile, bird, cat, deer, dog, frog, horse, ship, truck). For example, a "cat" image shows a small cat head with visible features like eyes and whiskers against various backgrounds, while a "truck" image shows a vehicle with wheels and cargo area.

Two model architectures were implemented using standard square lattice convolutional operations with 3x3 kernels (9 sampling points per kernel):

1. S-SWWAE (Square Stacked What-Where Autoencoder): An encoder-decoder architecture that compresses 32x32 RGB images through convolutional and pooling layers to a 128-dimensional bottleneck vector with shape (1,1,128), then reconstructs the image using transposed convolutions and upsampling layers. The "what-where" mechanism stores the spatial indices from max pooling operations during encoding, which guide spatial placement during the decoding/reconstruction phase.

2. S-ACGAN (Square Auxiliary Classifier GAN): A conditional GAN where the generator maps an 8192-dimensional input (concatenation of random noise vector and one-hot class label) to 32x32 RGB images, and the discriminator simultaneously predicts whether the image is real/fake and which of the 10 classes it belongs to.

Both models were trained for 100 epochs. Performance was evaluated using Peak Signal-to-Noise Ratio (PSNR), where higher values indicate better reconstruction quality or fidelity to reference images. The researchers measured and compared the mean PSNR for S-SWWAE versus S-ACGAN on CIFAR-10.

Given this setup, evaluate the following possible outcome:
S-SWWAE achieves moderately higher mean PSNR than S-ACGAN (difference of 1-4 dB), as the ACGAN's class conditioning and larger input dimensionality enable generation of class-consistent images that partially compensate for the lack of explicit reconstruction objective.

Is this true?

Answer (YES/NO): NO